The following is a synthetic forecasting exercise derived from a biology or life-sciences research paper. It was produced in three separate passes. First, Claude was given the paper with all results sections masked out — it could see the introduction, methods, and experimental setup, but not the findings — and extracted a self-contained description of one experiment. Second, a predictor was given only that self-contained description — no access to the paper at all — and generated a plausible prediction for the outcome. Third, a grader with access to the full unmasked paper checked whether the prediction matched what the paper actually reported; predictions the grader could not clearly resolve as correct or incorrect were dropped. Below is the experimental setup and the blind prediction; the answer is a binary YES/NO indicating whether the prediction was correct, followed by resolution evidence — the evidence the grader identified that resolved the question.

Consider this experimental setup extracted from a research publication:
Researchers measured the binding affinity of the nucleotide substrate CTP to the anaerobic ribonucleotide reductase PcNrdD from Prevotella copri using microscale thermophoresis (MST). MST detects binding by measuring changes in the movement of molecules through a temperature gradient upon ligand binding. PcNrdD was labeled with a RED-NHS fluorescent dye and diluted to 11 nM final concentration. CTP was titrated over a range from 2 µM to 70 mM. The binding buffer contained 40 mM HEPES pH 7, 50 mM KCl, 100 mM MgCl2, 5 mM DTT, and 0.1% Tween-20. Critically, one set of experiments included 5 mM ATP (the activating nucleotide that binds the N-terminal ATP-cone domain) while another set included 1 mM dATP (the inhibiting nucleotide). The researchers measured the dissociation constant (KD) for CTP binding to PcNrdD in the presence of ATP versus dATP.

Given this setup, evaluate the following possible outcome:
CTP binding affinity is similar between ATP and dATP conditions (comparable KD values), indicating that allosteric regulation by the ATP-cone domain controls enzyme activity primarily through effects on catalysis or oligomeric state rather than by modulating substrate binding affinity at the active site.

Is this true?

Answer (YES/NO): NO